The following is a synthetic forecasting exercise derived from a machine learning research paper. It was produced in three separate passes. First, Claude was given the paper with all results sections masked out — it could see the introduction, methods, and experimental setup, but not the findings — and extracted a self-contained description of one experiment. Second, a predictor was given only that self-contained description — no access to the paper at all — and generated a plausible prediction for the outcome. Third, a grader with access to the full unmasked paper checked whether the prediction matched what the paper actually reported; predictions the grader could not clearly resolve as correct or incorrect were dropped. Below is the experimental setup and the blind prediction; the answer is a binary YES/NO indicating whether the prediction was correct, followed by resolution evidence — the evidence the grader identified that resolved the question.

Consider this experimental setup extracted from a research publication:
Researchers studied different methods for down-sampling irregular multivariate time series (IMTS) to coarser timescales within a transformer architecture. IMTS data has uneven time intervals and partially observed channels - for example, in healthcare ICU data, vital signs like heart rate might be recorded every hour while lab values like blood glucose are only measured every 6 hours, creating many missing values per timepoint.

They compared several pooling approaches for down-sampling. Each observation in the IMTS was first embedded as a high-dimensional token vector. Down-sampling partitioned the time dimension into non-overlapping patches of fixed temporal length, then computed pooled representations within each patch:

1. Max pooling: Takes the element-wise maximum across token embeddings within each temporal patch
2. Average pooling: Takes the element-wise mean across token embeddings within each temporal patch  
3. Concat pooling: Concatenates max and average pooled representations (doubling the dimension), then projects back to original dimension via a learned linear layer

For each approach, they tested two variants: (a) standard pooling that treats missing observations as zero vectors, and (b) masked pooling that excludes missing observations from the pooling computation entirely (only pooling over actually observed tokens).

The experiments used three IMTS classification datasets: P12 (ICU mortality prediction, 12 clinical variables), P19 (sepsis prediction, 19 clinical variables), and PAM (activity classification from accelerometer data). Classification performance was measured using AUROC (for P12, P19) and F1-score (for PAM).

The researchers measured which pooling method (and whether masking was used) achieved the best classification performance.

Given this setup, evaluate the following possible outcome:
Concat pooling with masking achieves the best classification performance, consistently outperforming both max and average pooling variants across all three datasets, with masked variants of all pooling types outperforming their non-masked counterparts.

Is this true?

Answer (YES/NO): NO